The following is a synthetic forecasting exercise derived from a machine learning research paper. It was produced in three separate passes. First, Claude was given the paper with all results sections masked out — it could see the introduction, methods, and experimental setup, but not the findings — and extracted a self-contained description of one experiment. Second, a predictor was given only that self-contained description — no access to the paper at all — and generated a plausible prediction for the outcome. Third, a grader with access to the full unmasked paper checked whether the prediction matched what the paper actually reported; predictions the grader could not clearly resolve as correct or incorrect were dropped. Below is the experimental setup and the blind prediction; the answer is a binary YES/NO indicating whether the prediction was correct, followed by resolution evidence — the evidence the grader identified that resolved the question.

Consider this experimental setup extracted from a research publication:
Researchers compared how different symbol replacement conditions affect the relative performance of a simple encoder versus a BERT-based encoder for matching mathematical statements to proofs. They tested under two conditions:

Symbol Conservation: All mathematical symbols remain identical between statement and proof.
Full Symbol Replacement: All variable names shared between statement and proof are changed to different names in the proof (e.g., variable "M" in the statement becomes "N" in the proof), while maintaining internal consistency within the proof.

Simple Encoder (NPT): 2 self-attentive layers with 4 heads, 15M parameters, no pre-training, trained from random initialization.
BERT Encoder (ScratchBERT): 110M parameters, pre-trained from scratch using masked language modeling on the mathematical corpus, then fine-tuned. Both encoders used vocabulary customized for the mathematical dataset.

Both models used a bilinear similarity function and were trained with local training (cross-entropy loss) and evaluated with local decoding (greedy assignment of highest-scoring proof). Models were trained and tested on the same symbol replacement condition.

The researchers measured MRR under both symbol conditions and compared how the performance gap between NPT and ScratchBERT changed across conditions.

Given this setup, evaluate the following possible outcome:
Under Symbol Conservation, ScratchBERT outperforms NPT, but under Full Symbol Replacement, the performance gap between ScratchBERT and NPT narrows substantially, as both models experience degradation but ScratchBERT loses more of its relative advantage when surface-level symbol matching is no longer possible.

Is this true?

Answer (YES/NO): NO